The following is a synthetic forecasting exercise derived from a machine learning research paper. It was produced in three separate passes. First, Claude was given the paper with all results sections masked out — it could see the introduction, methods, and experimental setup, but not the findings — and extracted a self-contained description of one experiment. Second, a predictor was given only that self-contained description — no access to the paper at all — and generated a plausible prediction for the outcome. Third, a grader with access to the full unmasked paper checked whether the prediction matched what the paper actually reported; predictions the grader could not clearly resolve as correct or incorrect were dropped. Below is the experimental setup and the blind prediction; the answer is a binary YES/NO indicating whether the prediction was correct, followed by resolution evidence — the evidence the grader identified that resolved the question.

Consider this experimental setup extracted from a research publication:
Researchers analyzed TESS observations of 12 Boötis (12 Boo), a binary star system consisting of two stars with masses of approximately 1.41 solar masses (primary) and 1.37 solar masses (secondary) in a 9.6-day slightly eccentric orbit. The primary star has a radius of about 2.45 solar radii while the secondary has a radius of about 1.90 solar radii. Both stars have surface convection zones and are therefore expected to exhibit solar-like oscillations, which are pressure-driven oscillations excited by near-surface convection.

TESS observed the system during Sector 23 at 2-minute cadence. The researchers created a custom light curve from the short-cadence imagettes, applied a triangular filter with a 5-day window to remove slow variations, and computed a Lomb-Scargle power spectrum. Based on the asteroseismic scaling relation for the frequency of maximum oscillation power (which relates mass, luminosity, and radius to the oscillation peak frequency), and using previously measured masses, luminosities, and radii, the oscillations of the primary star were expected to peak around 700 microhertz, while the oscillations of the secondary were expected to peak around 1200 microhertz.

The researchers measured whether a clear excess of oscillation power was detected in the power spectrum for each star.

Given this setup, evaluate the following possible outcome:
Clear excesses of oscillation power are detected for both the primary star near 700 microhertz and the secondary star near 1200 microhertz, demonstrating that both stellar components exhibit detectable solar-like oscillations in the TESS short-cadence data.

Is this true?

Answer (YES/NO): NO